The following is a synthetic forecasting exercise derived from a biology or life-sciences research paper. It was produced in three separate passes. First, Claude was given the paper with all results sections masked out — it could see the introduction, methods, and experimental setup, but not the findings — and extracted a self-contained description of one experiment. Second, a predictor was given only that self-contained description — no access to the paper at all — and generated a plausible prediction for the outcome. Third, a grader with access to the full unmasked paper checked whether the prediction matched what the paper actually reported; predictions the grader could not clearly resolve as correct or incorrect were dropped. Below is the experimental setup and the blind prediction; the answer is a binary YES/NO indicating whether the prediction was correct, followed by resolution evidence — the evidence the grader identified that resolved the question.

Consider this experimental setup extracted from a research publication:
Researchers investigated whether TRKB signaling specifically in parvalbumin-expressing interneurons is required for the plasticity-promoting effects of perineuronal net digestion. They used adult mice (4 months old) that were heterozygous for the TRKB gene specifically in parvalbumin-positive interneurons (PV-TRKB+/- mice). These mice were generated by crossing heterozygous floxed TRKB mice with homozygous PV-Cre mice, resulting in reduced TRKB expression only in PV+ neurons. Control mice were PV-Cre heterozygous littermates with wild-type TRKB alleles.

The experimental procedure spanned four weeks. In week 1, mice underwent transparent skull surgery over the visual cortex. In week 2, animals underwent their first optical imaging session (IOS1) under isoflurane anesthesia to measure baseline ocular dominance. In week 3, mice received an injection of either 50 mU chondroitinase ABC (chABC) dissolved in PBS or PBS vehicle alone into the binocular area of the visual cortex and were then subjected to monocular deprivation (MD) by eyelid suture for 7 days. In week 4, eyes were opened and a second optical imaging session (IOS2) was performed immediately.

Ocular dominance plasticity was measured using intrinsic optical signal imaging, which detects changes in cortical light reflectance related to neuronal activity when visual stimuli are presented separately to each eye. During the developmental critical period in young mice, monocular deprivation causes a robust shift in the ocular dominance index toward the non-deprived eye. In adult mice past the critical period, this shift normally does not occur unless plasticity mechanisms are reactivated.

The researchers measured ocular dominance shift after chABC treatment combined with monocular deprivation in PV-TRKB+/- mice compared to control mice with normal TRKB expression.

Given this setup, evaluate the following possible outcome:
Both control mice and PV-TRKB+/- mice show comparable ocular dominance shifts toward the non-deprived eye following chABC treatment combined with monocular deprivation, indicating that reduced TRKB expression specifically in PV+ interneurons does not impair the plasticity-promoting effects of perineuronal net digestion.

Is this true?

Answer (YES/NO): NO